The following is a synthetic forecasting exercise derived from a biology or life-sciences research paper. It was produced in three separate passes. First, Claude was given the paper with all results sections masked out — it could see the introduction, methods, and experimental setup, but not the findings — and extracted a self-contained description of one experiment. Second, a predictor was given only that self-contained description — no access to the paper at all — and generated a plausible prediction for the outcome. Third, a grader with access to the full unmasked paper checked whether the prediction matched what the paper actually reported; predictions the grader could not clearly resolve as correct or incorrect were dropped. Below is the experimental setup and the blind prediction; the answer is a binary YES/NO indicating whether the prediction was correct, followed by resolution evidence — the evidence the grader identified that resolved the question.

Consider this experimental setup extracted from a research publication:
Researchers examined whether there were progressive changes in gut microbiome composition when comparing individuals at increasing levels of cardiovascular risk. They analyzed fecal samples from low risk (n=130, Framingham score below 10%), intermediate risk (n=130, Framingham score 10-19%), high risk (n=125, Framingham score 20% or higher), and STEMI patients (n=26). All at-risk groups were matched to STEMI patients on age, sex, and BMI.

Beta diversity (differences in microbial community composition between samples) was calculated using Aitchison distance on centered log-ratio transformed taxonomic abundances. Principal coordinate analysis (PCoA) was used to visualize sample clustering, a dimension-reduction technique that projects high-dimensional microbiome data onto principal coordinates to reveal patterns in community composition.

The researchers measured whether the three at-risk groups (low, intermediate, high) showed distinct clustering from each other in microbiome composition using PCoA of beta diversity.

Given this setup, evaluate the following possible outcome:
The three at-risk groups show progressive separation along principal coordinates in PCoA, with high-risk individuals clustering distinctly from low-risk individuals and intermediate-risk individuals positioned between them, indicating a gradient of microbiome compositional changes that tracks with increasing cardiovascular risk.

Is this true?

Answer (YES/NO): NO